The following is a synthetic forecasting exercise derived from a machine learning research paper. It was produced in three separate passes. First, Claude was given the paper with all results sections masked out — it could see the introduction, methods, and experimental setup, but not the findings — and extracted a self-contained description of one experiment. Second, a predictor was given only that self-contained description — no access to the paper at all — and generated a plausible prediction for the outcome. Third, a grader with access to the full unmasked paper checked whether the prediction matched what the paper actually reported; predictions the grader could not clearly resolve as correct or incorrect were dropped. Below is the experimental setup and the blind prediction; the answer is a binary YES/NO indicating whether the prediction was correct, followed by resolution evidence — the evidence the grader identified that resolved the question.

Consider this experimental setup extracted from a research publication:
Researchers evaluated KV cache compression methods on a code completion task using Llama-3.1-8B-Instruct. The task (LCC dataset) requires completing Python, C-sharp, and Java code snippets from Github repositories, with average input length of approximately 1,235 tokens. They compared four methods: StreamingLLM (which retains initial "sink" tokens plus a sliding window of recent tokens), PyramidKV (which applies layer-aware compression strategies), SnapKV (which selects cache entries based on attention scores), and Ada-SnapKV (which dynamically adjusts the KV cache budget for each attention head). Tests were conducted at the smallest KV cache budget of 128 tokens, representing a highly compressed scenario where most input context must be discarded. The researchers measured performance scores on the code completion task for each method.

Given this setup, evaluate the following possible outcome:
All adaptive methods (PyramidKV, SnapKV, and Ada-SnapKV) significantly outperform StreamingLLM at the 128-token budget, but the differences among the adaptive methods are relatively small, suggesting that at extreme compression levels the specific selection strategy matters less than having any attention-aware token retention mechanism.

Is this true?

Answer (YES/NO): YES